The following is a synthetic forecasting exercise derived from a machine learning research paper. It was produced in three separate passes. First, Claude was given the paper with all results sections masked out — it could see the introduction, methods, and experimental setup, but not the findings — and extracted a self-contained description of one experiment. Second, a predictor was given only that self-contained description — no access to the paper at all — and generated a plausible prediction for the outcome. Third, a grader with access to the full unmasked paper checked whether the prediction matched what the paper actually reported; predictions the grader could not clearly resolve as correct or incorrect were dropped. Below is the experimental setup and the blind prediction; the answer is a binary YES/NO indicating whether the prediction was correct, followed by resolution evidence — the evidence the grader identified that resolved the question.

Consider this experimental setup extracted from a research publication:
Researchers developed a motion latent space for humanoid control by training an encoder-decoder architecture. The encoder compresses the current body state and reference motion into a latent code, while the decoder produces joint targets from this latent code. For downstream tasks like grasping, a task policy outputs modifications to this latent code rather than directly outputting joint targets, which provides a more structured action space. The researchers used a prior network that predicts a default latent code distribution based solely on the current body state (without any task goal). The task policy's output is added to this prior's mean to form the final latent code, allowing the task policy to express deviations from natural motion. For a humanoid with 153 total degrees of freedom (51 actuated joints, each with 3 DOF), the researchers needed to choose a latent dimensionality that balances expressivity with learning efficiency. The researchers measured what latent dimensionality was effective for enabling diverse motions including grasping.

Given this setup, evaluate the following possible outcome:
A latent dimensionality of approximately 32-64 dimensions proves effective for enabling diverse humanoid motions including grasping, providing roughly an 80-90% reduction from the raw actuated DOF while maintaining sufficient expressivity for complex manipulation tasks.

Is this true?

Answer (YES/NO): NO